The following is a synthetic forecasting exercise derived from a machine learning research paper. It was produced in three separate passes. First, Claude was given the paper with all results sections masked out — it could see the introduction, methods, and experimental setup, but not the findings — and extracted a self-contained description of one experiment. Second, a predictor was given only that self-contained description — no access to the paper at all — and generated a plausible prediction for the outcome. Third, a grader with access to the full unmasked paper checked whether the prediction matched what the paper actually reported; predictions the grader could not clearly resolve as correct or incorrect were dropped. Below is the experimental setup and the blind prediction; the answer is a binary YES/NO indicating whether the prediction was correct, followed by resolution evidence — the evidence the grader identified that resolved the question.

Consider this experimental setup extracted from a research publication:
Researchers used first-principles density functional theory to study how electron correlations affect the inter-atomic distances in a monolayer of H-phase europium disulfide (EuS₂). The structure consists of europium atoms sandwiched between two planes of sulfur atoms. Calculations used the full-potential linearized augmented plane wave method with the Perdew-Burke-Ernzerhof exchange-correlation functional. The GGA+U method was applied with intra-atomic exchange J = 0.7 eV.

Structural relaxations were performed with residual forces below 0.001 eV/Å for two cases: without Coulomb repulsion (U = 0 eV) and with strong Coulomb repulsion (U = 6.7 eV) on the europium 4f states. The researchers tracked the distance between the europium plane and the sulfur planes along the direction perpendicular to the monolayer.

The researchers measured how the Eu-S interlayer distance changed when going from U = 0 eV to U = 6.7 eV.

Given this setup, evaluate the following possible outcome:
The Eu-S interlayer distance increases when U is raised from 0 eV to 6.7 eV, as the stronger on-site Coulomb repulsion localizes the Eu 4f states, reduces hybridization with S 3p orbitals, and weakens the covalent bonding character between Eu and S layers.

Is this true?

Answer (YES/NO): NO